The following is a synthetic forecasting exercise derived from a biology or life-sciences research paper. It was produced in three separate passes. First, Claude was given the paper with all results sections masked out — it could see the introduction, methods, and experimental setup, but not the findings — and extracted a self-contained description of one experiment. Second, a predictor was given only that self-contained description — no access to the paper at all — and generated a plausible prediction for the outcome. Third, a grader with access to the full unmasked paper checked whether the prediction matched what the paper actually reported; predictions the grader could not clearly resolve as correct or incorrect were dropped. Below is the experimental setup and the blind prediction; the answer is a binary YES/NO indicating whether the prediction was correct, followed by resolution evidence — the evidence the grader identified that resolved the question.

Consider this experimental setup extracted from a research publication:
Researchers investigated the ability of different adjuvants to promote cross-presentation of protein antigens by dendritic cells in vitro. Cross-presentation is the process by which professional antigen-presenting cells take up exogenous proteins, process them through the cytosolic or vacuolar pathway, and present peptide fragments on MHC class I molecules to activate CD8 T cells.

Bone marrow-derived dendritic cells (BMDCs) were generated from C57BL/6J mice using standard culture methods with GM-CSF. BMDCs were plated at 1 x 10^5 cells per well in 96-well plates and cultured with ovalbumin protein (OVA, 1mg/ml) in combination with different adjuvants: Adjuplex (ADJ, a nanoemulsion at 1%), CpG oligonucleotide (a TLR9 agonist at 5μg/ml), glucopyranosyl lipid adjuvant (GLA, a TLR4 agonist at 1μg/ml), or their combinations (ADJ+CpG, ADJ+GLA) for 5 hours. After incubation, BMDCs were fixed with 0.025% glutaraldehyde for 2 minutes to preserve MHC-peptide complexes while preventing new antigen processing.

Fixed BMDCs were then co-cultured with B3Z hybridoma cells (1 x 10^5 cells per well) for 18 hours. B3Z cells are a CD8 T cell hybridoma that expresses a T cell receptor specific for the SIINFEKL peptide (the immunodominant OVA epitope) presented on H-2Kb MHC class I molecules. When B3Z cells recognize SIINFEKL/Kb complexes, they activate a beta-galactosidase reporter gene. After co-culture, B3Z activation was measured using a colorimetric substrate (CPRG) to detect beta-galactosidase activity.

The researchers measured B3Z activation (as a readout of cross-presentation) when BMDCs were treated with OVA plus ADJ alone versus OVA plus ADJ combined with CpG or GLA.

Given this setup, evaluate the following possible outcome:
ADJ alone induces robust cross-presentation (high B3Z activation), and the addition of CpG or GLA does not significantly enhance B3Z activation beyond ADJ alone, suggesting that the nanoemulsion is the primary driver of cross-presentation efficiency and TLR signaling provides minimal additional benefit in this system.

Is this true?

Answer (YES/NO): YES